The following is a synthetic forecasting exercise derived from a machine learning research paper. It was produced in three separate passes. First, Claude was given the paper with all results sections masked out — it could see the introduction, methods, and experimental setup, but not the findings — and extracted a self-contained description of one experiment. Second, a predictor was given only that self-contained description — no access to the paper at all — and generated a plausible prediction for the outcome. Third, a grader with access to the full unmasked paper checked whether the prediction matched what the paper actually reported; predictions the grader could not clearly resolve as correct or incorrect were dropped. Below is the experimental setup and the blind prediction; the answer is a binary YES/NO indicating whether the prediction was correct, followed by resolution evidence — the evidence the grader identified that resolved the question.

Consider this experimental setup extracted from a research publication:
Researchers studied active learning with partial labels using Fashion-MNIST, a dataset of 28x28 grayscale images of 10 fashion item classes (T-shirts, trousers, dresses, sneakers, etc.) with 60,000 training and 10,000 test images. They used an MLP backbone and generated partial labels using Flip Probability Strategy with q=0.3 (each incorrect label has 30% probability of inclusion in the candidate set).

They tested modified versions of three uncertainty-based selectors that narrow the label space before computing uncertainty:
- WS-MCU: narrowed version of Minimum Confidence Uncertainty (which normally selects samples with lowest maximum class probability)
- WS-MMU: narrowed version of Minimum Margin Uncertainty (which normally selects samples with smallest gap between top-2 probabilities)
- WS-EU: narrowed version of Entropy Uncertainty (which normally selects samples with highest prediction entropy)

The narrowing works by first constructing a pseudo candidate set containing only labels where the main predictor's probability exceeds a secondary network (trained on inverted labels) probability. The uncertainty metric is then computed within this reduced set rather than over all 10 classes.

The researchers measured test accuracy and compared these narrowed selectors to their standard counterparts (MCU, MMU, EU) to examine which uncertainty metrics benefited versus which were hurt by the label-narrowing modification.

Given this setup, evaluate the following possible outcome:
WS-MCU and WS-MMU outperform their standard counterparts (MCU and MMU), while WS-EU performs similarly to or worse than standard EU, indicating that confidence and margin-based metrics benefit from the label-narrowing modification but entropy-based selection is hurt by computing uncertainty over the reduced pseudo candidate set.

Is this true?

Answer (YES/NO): NO